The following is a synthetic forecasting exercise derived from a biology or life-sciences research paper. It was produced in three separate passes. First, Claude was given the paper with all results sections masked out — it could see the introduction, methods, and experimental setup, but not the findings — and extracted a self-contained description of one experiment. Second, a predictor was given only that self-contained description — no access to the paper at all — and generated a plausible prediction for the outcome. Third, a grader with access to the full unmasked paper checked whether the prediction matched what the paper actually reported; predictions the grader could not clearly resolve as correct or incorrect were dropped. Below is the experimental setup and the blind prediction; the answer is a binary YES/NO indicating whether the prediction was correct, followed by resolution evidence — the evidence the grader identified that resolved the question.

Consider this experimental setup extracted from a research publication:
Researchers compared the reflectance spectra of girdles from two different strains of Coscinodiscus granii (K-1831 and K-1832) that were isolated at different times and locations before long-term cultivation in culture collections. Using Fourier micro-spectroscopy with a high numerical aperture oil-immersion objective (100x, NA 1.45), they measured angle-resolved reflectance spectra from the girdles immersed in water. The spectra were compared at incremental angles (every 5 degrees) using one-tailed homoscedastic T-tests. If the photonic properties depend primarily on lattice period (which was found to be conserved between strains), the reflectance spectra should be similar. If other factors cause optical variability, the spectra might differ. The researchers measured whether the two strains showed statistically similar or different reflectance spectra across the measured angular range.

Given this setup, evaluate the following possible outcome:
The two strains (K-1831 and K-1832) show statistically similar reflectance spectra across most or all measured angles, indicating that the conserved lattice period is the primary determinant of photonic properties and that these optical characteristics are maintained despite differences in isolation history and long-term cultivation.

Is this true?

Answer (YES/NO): YES